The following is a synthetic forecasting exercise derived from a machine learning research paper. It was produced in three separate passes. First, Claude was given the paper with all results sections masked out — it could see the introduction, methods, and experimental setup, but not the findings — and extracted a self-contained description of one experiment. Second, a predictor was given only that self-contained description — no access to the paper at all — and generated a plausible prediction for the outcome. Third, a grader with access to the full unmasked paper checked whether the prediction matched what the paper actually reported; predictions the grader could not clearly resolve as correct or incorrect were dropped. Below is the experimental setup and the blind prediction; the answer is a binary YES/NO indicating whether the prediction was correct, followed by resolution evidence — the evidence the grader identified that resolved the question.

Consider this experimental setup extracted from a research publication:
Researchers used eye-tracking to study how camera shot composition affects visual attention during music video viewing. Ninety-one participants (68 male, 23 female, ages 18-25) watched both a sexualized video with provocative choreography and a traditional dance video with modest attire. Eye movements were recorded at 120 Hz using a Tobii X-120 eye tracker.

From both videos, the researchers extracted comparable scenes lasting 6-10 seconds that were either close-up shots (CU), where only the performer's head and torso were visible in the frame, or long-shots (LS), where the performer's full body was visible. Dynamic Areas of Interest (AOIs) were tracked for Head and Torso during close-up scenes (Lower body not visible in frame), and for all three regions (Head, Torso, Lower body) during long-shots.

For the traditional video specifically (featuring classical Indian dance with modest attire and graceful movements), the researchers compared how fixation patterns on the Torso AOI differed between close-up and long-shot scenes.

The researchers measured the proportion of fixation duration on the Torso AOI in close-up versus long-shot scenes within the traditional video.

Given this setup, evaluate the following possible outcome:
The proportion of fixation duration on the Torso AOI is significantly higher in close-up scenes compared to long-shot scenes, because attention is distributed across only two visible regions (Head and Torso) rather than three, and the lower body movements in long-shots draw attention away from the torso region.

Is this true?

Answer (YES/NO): NO